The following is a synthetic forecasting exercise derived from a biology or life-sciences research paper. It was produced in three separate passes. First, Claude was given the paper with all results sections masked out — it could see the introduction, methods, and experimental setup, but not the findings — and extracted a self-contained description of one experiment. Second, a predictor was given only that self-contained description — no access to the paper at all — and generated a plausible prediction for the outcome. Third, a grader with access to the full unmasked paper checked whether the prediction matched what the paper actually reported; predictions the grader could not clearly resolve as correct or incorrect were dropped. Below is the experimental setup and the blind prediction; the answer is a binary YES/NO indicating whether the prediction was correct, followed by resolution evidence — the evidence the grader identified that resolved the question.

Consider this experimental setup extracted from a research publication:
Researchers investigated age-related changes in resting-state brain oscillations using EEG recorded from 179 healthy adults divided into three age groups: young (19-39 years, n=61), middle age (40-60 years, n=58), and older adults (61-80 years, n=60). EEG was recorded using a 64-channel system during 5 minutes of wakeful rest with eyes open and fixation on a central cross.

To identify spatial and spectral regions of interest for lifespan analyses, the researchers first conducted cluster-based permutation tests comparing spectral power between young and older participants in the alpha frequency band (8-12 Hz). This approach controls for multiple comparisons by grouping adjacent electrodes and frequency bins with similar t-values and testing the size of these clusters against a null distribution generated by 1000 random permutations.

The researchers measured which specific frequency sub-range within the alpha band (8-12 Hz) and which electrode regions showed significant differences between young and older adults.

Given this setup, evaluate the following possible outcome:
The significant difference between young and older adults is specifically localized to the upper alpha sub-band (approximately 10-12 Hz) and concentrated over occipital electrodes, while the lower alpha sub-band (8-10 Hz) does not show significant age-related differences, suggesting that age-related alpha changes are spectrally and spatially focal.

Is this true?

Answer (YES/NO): YES